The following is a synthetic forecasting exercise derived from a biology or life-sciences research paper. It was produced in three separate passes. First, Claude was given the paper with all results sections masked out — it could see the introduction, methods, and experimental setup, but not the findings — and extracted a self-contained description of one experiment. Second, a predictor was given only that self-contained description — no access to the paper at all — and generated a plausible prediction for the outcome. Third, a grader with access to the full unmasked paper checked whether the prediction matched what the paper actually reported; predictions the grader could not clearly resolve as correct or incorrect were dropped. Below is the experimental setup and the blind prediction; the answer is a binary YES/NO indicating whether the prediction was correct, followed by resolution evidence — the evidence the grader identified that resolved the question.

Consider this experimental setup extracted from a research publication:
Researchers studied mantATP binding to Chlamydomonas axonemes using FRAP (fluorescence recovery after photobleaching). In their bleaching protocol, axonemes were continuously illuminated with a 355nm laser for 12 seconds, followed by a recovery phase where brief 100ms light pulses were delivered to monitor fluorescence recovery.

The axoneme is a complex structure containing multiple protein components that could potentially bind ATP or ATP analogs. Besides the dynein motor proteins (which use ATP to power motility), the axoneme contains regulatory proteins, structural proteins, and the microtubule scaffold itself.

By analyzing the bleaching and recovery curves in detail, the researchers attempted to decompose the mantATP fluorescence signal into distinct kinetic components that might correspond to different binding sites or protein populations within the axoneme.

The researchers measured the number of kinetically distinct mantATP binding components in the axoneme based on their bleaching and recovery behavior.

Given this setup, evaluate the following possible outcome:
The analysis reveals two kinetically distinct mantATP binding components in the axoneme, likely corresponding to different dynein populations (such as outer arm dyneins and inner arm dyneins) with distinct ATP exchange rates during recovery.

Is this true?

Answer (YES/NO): NO